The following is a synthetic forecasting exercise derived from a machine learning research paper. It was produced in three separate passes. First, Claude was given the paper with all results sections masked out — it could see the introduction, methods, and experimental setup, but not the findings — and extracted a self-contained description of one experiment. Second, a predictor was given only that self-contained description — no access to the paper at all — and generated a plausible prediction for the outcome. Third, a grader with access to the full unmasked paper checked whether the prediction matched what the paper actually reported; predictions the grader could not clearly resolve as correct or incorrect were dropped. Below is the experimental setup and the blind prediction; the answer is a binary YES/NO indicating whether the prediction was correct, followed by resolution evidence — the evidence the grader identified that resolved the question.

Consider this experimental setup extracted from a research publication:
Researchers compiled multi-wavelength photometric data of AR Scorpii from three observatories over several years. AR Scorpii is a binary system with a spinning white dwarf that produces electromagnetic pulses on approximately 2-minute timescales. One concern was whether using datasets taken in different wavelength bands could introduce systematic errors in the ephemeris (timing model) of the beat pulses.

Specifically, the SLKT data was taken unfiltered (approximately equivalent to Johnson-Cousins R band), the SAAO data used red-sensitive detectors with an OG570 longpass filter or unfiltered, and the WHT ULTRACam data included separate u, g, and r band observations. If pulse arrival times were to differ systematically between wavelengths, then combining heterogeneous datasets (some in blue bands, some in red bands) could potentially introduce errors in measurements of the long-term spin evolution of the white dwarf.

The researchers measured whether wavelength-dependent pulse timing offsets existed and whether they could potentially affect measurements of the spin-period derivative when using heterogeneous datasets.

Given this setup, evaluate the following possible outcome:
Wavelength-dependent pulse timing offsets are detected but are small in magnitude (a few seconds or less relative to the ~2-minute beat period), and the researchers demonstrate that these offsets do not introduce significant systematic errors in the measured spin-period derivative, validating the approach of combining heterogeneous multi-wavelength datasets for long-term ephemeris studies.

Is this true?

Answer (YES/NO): NO